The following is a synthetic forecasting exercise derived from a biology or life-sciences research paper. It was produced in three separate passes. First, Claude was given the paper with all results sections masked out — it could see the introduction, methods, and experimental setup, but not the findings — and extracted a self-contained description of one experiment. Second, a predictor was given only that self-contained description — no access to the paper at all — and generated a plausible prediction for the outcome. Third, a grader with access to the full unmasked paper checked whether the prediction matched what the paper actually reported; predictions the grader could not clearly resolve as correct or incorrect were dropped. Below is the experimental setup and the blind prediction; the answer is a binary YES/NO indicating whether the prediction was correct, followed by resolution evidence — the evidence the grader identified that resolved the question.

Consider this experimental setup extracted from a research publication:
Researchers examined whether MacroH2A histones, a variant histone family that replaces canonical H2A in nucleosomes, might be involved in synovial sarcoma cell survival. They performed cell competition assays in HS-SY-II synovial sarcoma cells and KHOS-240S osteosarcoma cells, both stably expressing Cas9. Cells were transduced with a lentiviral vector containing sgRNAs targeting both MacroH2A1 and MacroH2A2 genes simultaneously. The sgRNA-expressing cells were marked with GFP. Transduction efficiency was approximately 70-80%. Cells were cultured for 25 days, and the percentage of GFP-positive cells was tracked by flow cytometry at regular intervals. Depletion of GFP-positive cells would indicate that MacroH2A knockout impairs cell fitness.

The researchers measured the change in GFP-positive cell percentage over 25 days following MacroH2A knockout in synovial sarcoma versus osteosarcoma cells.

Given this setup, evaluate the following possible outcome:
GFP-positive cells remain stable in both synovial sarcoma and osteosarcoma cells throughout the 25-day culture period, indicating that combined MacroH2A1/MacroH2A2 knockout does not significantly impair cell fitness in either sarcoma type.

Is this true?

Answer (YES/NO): NO